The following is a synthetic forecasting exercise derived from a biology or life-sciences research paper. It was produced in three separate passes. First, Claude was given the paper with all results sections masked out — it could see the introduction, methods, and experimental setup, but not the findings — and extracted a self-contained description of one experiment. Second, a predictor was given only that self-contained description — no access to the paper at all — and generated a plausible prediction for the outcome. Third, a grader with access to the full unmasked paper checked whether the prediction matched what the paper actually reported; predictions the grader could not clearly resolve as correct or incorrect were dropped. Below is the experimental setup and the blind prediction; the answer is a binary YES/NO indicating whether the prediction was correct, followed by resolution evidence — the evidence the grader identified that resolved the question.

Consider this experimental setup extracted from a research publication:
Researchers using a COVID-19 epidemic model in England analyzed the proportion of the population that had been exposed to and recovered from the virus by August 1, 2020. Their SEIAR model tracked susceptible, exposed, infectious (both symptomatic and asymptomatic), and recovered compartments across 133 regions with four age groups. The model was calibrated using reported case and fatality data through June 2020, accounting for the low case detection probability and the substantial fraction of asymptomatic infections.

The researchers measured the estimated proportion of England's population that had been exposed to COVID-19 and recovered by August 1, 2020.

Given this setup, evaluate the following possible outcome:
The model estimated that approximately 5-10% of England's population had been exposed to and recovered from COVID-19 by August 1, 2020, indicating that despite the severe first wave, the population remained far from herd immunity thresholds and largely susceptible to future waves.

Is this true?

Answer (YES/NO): NO